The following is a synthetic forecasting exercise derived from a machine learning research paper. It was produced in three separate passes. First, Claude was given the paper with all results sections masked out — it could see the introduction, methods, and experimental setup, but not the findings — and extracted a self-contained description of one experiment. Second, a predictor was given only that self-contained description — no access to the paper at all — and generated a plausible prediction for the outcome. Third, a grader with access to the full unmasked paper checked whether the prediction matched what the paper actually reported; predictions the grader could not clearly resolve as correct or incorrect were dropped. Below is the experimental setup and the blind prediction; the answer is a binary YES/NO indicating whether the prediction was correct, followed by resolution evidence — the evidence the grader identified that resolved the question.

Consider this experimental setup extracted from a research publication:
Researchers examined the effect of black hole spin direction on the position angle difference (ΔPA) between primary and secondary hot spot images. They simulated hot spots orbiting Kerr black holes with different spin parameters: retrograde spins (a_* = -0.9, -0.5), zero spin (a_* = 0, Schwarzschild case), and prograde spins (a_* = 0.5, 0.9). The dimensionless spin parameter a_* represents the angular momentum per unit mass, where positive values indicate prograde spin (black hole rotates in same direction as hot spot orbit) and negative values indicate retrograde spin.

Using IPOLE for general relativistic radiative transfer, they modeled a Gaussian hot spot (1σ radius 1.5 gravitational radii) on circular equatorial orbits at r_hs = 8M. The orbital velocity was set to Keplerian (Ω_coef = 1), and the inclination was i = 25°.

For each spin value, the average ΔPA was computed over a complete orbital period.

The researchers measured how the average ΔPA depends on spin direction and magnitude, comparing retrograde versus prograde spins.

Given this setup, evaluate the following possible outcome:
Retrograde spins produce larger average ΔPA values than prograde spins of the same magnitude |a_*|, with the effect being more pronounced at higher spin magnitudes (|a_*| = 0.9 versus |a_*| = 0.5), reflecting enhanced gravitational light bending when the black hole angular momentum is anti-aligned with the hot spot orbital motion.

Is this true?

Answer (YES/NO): NO